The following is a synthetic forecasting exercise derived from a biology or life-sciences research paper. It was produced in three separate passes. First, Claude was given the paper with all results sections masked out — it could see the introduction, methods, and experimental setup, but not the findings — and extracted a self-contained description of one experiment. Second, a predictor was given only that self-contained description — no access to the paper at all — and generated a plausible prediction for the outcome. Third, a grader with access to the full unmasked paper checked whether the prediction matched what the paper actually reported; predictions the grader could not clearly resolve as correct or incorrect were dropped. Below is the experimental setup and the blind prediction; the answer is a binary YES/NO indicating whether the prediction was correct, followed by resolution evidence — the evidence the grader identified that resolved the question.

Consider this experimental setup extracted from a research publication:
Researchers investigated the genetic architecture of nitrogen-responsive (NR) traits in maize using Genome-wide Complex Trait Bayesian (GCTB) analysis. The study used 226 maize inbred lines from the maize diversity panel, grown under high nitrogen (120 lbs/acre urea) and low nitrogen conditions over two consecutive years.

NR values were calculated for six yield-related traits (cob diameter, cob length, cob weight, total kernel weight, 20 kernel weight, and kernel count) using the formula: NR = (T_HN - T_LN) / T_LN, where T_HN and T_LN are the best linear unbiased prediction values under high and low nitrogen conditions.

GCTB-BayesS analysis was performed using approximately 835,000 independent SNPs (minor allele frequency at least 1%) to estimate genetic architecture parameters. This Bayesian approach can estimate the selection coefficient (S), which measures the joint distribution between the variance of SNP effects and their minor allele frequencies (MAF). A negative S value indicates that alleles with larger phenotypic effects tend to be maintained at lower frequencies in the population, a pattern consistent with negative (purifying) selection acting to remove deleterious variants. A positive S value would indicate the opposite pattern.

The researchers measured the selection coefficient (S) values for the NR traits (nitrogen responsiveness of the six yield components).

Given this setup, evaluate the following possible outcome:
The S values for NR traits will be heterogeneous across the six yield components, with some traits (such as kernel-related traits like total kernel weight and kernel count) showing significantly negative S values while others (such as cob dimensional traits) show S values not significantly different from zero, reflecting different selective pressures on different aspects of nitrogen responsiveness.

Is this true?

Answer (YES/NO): NO